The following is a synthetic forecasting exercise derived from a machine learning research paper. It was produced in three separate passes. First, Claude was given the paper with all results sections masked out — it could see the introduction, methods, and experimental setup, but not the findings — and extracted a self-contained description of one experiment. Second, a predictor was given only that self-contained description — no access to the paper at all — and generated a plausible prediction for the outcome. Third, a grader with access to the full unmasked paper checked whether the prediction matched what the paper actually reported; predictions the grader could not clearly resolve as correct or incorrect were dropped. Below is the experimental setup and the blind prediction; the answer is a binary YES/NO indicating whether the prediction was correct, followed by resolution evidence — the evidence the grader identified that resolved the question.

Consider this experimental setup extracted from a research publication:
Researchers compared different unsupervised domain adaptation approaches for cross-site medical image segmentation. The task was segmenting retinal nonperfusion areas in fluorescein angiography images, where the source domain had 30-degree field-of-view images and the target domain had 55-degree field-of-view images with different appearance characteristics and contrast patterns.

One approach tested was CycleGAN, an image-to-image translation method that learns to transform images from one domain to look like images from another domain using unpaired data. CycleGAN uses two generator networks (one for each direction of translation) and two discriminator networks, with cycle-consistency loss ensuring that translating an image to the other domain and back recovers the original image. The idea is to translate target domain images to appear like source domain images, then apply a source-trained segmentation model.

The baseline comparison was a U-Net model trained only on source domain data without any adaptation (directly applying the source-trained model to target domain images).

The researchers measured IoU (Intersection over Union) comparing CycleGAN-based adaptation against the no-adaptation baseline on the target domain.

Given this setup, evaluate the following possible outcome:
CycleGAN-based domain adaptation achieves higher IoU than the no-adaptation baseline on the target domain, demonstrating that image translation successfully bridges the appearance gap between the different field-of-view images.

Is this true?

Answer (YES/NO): NO